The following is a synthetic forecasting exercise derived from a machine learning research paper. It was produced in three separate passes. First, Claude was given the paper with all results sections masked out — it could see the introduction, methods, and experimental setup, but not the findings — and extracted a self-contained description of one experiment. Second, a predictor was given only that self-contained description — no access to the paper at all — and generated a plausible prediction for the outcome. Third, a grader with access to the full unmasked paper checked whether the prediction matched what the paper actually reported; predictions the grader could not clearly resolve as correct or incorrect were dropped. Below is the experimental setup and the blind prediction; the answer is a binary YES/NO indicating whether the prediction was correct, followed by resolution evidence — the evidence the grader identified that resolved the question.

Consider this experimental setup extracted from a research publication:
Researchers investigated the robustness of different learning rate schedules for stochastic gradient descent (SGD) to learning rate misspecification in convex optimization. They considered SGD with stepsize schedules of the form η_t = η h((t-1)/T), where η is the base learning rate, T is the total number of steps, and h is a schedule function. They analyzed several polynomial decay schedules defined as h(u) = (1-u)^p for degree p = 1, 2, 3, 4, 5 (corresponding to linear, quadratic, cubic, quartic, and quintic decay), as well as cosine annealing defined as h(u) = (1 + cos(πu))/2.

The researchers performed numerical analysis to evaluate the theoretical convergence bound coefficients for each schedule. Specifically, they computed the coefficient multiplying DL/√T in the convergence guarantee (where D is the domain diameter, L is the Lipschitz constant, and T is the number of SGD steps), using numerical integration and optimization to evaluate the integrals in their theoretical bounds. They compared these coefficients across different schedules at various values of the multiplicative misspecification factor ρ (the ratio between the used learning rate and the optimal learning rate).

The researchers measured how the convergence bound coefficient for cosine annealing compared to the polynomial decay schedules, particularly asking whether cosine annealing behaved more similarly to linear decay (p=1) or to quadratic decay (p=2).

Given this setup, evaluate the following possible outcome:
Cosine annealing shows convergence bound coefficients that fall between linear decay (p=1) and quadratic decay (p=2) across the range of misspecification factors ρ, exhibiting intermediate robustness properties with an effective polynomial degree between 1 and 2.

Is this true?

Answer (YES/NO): NO